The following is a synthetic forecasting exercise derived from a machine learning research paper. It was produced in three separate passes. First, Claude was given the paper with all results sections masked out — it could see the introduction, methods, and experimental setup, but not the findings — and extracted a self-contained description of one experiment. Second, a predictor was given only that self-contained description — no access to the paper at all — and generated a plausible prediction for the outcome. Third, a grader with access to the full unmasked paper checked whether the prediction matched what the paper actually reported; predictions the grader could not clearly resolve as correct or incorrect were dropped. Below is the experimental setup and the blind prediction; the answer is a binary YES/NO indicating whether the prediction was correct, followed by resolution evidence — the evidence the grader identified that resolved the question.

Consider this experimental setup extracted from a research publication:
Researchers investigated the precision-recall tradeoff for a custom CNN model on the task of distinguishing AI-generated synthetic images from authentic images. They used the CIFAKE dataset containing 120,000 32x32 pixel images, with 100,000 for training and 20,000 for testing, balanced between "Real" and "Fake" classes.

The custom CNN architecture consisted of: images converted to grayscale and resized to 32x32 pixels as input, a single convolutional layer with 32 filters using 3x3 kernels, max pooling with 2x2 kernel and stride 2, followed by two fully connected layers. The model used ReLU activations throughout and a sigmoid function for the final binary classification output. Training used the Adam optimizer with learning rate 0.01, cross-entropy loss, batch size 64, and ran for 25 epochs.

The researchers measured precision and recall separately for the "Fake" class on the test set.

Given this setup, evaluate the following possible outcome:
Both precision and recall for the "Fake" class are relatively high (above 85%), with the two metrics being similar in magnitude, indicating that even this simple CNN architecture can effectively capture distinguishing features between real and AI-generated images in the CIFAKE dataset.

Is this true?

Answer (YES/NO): YES